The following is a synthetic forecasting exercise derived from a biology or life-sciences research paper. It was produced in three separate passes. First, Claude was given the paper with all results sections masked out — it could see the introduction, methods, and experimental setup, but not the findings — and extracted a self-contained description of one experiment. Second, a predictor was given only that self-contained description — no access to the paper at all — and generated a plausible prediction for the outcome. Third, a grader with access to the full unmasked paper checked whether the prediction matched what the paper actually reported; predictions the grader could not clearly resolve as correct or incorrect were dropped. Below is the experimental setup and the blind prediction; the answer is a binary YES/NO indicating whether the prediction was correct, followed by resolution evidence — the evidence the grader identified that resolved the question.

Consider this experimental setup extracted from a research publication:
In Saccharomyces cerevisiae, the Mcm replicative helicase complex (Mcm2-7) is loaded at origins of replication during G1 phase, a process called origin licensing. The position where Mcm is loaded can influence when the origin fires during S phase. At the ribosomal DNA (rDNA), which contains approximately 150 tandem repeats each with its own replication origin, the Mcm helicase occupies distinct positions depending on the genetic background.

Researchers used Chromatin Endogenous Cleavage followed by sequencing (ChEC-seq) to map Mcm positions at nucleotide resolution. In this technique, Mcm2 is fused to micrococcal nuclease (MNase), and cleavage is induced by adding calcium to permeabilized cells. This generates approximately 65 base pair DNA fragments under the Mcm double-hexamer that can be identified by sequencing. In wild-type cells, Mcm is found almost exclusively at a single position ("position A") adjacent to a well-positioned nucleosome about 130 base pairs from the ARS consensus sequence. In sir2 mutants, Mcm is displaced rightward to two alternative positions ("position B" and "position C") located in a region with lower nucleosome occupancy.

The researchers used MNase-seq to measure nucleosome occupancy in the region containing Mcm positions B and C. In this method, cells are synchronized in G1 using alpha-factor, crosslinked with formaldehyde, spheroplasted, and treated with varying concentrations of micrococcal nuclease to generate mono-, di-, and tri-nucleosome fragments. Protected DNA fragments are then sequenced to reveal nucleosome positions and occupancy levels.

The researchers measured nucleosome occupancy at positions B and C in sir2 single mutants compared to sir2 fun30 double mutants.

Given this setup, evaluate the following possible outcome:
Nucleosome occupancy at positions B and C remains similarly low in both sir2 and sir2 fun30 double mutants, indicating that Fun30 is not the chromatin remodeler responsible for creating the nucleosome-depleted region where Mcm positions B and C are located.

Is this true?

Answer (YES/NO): NO